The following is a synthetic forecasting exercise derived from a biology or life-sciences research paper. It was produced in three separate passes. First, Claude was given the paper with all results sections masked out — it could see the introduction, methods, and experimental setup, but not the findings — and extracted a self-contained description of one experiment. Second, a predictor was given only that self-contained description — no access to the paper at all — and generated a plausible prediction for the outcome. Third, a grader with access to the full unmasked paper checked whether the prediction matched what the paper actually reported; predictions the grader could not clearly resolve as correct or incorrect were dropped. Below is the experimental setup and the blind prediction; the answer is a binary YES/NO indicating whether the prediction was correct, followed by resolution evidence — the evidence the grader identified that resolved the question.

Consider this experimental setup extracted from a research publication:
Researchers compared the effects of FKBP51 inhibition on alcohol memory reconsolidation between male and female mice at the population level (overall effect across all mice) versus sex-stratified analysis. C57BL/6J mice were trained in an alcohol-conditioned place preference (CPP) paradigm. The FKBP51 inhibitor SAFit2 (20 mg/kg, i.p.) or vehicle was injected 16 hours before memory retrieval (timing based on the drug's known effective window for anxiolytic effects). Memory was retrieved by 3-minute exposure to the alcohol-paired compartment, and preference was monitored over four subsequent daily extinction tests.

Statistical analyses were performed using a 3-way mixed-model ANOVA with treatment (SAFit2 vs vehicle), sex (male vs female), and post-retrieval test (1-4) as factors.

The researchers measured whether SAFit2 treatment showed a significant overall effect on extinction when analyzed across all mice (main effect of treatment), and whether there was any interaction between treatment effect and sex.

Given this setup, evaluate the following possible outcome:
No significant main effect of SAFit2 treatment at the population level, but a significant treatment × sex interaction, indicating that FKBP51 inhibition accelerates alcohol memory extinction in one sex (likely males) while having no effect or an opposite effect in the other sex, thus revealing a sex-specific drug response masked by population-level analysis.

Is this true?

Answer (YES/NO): NO